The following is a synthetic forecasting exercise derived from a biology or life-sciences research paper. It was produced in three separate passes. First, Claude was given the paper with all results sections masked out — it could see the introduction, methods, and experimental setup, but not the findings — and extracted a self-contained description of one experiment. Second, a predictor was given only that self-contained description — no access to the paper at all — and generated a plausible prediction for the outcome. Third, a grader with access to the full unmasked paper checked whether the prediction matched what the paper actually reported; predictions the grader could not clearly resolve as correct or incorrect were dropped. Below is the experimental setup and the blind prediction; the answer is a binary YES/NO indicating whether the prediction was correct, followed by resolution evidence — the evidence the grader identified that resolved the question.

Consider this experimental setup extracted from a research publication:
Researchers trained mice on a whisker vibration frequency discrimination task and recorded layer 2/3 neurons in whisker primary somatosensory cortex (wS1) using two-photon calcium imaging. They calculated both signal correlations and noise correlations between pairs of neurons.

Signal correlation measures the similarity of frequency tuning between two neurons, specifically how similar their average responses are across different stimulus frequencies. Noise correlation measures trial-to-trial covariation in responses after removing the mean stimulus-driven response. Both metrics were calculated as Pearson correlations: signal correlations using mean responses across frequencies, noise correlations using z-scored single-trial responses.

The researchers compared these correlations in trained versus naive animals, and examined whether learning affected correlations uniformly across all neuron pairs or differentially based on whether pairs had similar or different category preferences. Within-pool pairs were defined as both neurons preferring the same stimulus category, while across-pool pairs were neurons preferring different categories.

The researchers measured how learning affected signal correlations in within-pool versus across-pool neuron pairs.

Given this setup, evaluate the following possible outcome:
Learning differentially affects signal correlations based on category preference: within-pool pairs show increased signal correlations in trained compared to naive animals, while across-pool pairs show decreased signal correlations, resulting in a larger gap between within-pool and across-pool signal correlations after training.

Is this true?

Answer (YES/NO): YES